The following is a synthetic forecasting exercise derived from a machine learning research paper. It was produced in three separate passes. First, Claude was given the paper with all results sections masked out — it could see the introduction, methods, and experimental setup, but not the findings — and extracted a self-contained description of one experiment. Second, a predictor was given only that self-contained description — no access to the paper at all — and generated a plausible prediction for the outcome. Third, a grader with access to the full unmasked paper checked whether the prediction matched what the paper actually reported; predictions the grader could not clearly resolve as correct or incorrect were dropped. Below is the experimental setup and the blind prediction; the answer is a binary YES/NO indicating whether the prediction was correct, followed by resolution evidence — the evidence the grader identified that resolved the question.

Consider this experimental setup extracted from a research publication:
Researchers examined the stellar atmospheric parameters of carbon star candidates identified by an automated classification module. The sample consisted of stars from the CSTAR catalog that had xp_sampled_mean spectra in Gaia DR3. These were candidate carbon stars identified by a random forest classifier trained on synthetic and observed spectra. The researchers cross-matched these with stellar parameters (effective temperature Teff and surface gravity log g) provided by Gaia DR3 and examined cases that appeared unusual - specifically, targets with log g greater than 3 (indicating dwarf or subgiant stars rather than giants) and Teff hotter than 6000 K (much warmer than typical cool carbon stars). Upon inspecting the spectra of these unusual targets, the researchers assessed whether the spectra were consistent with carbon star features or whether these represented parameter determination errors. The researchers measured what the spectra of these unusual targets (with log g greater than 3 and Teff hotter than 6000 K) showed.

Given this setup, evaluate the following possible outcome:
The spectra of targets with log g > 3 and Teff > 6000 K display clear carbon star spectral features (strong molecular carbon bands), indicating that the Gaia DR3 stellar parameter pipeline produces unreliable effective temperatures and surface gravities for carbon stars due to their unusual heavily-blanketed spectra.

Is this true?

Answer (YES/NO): YES